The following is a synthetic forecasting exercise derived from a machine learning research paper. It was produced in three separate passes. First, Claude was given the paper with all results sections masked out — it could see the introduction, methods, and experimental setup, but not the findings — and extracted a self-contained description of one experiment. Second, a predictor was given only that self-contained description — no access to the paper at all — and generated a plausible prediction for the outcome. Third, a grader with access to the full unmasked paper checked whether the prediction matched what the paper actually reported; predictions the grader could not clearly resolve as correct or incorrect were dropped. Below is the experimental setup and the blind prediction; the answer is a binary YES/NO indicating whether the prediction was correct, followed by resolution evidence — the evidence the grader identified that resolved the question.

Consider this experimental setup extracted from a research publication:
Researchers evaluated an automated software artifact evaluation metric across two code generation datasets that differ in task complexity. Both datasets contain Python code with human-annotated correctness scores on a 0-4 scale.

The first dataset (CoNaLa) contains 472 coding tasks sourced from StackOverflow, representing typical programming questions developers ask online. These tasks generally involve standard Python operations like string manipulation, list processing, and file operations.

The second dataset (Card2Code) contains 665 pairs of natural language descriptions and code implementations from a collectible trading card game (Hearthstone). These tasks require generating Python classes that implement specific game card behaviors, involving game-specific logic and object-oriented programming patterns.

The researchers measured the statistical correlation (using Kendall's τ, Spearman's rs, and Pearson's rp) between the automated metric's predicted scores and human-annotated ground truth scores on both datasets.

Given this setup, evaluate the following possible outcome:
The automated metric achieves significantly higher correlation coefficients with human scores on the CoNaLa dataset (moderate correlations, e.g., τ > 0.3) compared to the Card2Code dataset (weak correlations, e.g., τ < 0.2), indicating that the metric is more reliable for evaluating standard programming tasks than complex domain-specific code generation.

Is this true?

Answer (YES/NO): NO